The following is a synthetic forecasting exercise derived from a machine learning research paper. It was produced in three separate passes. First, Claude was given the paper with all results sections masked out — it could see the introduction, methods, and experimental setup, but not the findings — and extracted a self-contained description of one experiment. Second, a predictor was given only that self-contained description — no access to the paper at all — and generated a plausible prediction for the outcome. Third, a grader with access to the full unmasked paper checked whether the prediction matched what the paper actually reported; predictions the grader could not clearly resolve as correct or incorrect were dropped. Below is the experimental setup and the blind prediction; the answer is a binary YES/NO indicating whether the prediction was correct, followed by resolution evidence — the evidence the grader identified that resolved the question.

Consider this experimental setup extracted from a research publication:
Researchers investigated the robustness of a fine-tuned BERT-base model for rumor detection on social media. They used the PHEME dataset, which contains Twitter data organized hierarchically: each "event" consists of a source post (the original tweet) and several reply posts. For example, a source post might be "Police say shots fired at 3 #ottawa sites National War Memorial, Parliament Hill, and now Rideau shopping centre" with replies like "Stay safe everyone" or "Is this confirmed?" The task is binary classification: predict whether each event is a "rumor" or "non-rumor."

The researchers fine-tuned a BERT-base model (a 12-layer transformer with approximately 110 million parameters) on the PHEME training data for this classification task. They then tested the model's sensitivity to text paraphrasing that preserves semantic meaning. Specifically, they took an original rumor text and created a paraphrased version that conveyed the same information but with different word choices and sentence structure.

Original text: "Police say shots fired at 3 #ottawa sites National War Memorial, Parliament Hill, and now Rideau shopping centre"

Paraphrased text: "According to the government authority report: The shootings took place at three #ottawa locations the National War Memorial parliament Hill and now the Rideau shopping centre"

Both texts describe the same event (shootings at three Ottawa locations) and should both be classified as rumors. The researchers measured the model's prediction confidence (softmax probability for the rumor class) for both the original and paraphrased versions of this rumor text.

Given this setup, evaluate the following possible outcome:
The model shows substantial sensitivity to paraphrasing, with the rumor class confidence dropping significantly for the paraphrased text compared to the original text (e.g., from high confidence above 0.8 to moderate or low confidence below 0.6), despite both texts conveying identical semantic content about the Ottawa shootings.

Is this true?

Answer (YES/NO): YES